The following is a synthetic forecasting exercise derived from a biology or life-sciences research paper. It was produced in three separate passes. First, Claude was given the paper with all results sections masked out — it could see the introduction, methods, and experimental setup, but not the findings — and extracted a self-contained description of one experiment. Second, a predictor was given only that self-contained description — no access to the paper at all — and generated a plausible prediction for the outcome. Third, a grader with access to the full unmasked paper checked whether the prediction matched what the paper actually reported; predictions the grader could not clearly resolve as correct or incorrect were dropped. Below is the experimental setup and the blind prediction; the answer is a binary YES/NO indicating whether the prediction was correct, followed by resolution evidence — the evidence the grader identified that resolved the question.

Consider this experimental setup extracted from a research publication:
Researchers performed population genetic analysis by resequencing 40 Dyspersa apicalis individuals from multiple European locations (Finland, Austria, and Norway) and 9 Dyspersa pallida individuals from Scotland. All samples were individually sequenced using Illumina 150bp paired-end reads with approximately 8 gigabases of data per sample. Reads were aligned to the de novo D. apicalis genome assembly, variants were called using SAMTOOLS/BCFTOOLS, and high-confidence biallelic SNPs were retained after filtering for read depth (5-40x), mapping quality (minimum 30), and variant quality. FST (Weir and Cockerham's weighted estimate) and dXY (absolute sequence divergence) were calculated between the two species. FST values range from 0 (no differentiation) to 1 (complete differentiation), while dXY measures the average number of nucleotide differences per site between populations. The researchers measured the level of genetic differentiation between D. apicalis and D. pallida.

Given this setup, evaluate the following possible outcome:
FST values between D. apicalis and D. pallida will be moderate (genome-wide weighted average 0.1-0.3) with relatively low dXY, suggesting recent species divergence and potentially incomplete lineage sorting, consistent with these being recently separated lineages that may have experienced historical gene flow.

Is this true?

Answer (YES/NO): NO